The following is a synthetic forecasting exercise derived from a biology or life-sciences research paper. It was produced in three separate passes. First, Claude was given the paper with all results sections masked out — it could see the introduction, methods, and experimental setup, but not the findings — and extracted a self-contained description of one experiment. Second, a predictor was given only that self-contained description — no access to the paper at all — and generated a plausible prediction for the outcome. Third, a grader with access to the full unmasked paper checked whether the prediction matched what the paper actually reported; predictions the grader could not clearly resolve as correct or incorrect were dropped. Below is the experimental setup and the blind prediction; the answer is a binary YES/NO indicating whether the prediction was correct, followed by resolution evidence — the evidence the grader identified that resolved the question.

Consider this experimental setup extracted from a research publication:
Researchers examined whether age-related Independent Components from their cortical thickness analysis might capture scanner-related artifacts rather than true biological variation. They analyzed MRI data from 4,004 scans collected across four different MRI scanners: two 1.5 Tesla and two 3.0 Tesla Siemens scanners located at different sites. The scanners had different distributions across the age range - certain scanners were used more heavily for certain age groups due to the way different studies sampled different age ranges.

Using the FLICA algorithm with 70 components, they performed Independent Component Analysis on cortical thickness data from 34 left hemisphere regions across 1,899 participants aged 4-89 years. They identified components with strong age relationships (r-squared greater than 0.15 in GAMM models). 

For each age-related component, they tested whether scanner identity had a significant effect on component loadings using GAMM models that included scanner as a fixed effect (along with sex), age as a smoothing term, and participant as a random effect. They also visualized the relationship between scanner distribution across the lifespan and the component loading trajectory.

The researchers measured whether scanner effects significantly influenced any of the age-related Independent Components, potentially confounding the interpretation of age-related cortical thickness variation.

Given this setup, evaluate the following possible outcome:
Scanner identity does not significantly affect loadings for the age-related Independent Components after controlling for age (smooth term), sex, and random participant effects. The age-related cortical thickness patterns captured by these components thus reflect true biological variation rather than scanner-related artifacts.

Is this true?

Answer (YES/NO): NO